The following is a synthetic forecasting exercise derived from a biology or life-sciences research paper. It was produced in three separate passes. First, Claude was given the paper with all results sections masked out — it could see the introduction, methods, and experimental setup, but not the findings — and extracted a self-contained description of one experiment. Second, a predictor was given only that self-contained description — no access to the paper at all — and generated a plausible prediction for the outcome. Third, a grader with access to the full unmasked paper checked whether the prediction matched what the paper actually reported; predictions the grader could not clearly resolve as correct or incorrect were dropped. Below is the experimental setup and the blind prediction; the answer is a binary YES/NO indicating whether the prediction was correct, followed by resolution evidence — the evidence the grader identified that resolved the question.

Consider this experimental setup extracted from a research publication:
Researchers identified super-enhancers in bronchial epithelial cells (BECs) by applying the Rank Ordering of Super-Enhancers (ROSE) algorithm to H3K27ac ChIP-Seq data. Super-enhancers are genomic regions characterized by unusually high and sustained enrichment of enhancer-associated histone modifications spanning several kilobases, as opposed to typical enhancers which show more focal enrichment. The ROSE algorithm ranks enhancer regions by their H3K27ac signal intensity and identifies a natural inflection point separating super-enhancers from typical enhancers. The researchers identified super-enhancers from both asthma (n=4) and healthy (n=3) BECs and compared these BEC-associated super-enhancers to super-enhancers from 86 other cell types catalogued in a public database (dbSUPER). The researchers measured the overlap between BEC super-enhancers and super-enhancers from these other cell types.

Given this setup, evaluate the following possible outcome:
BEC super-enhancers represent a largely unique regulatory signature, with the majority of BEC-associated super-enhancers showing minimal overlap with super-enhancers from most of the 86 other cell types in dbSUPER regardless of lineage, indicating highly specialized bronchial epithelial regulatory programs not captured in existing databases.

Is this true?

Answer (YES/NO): NO